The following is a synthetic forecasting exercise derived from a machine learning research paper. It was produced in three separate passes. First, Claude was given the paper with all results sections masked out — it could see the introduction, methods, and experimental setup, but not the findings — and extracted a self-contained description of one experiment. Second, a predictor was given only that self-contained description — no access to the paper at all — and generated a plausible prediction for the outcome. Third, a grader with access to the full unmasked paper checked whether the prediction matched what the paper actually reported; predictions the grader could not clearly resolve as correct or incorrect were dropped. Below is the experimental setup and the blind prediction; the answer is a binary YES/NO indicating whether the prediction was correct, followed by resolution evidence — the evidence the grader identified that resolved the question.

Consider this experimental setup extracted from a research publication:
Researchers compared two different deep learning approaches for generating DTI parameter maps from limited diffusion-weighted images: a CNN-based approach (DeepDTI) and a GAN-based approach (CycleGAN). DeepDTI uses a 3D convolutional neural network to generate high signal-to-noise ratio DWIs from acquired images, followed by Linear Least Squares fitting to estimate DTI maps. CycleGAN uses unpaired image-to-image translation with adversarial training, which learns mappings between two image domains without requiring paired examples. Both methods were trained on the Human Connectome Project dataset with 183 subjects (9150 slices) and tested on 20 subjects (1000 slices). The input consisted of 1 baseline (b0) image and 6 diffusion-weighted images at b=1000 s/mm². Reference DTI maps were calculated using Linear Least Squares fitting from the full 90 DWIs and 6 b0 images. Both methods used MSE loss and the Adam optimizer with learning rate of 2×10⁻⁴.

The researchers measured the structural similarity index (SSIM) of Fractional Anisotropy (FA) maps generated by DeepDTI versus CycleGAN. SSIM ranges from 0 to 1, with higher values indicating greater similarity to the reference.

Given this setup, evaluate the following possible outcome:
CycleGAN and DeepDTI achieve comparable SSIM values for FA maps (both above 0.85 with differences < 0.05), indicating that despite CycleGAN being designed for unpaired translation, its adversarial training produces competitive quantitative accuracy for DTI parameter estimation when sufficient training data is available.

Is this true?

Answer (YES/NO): YES